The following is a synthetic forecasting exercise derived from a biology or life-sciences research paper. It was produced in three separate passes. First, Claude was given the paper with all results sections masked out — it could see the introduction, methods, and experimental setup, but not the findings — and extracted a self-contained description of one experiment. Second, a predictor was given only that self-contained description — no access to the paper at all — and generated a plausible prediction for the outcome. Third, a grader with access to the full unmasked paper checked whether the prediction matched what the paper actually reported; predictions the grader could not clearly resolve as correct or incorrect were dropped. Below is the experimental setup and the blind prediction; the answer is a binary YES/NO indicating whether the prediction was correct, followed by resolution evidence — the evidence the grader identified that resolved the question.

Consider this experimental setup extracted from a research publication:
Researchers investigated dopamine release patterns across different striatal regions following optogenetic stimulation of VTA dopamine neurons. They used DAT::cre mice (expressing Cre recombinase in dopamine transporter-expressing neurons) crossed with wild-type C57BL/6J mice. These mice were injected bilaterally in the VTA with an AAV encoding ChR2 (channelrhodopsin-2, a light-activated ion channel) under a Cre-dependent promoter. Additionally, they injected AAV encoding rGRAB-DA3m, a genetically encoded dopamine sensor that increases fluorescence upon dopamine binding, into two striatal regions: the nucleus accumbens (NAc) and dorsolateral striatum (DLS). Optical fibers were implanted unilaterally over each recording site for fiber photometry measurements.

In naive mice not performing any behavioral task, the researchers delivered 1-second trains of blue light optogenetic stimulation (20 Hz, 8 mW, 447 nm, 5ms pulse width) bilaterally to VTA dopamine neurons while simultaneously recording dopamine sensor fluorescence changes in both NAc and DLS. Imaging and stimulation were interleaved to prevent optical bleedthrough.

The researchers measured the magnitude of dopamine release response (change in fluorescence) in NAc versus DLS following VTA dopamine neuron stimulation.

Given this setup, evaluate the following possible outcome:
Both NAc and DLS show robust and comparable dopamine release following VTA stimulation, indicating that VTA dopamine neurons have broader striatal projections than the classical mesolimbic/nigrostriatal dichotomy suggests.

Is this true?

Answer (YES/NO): NO